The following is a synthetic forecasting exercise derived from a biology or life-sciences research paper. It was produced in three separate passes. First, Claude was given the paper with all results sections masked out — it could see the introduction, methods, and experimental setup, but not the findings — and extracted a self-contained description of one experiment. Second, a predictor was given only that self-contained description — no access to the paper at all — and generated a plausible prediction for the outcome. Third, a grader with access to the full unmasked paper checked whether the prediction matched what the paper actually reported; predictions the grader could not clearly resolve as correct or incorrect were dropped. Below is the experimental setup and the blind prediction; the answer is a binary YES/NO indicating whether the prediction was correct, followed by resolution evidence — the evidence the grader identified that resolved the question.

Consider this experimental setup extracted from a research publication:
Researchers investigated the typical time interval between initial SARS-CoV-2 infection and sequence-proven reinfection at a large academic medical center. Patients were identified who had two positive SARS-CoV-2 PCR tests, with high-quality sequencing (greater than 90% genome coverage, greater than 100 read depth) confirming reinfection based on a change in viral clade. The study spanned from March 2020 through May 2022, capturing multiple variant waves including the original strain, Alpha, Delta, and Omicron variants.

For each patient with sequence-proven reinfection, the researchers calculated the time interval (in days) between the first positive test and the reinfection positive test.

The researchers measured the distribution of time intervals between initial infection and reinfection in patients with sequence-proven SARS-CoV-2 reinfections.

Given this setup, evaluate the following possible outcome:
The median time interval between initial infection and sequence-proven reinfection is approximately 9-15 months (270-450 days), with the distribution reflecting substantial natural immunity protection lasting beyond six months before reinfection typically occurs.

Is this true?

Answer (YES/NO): YES